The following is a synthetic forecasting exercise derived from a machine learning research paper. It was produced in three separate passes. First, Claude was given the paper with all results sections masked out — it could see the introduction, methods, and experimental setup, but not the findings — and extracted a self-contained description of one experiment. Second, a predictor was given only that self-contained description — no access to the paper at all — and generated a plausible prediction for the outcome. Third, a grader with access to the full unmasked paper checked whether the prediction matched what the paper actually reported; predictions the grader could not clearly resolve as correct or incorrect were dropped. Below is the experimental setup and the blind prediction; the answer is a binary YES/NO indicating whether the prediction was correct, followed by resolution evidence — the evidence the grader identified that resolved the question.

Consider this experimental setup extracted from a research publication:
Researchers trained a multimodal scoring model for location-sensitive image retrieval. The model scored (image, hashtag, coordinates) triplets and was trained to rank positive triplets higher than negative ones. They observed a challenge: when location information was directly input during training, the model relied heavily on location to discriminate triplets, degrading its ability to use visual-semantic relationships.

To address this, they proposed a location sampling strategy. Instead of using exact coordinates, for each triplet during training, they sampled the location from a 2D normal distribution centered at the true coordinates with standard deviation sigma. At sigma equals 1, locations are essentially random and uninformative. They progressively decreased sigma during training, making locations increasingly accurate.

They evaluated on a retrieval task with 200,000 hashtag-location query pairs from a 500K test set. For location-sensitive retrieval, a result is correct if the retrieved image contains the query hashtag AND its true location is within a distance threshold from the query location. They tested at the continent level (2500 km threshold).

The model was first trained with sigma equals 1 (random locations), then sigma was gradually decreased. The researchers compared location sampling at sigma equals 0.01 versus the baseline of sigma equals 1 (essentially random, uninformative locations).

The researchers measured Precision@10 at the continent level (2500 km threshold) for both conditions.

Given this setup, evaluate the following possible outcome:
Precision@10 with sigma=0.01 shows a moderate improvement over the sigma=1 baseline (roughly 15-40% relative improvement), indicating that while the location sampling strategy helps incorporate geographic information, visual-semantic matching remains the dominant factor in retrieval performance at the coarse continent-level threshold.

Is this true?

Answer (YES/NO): NO